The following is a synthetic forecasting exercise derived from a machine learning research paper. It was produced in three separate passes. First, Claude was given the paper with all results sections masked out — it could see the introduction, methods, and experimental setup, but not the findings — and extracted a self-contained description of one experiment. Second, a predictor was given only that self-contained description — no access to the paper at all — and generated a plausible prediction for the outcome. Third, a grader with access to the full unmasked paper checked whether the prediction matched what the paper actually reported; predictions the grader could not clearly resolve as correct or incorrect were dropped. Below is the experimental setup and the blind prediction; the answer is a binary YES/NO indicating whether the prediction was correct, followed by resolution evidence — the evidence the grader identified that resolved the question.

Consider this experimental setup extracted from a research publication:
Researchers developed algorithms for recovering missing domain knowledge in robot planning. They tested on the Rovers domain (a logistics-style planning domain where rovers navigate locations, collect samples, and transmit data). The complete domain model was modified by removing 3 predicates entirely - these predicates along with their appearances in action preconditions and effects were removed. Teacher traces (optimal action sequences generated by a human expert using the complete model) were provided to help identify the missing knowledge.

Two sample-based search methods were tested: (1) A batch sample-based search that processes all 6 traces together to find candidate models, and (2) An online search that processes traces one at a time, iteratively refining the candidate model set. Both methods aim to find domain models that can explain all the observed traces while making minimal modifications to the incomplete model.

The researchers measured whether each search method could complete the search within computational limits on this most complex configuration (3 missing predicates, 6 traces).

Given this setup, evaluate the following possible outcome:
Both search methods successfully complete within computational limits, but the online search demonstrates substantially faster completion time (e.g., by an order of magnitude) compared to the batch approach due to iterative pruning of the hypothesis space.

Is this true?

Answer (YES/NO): NO